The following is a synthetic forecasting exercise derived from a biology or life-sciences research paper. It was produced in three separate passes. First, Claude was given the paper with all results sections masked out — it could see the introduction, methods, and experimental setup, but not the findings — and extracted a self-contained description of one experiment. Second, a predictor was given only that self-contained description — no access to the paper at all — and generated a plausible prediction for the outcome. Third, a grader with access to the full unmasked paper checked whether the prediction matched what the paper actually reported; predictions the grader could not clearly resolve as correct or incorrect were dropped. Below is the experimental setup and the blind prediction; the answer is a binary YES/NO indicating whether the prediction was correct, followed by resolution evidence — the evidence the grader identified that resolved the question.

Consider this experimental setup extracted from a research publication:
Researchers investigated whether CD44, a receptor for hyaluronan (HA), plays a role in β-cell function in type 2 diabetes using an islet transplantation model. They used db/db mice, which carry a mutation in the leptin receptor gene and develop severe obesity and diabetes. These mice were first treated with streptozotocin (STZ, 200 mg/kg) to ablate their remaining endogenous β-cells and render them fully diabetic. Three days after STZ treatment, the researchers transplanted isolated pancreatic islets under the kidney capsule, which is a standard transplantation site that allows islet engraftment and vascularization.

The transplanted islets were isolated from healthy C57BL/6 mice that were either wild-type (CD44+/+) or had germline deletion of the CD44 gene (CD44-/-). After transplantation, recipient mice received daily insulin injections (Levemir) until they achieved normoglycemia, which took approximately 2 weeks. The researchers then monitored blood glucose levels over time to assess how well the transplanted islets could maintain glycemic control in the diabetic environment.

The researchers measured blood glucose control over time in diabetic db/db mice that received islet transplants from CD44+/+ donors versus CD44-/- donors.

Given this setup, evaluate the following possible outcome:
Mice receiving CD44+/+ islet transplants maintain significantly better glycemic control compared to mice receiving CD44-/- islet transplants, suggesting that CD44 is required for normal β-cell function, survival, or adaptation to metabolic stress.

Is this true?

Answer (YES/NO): NO